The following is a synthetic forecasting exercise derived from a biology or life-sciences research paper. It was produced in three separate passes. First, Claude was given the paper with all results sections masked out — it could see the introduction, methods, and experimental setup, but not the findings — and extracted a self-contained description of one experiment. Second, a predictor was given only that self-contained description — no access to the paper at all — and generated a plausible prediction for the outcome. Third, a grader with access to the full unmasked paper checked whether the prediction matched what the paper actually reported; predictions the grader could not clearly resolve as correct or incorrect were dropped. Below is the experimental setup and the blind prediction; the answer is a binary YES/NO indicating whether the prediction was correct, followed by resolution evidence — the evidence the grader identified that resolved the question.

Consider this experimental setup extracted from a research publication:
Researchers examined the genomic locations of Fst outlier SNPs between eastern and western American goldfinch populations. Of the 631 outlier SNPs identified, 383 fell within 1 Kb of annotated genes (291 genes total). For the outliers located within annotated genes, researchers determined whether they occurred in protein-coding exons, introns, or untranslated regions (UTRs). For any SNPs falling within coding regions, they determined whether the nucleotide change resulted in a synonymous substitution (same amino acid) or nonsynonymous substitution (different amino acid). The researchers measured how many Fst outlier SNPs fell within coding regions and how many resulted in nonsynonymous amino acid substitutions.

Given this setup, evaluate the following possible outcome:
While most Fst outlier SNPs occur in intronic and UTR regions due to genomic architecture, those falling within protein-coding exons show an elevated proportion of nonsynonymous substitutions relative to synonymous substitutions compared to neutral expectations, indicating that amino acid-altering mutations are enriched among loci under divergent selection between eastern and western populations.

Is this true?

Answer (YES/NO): NO